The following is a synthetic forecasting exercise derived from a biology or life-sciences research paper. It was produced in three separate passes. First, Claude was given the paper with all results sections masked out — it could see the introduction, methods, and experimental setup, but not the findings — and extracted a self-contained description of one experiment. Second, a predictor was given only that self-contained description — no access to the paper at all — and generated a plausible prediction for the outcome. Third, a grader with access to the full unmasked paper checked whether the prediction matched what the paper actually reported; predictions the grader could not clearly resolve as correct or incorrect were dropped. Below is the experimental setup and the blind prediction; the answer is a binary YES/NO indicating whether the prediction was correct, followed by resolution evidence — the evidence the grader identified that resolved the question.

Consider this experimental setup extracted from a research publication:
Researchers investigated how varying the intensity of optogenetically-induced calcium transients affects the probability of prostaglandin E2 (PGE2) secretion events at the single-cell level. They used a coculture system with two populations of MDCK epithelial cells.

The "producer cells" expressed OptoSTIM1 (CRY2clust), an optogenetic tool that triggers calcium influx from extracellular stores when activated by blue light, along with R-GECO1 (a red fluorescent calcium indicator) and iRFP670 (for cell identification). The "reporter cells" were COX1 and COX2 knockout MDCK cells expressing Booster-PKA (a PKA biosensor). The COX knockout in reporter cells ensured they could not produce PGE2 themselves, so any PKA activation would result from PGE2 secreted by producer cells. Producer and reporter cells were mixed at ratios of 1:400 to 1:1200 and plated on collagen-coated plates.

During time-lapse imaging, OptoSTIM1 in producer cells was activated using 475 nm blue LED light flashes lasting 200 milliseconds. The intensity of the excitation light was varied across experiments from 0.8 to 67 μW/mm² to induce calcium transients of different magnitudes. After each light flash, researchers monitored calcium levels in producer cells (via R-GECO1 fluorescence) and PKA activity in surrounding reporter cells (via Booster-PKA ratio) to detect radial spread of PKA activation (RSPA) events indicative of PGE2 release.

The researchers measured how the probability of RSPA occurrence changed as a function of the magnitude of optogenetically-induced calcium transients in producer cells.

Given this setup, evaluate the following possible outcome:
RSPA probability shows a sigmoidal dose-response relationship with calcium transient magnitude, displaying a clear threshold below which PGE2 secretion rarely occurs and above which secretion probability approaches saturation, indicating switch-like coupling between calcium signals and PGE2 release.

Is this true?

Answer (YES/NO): YES